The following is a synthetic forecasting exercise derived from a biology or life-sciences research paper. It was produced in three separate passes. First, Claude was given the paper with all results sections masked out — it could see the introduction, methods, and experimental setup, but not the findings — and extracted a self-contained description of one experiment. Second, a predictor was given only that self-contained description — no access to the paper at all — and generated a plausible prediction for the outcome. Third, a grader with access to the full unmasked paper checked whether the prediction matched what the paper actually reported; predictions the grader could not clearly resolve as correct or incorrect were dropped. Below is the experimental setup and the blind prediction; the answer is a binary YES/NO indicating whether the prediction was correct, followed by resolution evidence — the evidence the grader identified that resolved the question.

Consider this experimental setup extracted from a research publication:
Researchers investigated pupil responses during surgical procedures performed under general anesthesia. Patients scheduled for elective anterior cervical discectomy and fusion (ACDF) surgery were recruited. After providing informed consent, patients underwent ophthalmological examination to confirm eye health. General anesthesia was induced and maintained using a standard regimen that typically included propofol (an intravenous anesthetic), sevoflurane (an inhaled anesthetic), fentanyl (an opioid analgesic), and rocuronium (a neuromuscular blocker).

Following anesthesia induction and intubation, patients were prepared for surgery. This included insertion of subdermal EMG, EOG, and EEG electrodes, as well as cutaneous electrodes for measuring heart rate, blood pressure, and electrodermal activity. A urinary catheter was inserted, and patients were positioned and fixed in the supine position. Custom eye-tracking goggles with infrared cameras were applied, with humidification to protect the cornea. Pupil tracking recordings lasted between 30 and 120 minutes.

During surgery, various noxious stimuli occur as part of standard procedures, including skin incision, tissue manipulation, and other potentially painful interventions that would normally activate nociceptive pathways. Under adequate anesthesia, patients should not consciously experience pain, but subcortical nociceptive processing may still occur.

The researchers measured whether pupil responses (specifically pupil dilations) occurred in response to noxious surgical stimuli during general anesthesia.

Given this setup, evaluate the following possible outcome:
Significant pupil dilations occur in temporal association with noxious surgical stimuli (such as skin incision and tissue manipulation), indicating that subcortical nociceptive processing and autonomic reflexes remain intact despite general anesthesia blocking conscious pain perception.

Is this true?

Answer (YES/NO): YES